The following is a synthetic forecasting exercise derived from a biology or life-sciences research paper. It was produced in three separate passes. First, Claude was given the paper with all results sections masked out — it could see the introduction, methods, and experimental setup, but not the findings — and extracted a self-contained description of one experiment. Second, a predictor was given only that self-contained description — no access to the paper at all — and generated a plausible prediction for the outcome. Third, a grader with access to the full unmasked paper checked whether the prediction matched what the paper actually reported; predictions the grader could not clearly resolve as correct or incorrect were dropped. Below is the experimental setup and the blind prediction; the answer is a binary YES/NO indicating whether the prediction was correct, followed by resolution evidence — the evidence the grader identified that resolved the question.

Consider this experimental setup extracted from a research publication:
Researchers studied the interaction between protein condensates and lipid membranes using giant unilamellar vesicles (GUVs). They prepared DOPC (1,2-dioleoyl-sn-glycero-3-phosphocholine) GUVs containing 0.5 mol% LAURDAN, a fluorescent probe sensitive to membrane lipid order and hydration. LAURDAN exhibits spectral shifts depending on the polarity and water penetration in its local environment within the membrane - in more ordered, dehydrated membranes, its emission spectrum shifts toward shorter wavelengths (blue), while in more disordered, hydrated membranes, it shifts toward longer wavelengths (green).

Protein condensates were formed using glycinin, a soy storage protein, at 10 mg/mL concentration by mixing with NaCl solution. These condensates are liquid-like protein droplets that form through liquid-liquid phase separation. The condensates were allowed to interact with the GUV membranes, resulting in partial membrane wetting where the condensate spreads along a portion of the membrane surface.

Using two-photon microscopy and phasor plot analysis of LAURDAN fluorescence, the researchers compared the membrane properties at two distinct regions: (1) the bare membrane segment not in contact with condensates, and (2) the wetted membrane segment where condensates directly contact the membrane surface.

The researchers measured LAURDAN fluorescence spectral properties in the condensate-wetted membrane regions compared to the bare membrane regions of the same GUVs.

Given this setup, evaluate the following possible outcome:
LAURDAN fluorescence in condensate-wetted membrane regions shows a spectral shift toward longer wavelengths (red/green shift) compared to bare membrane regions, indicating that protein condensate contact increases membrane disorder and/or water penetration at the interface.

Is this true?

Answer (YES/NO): NO